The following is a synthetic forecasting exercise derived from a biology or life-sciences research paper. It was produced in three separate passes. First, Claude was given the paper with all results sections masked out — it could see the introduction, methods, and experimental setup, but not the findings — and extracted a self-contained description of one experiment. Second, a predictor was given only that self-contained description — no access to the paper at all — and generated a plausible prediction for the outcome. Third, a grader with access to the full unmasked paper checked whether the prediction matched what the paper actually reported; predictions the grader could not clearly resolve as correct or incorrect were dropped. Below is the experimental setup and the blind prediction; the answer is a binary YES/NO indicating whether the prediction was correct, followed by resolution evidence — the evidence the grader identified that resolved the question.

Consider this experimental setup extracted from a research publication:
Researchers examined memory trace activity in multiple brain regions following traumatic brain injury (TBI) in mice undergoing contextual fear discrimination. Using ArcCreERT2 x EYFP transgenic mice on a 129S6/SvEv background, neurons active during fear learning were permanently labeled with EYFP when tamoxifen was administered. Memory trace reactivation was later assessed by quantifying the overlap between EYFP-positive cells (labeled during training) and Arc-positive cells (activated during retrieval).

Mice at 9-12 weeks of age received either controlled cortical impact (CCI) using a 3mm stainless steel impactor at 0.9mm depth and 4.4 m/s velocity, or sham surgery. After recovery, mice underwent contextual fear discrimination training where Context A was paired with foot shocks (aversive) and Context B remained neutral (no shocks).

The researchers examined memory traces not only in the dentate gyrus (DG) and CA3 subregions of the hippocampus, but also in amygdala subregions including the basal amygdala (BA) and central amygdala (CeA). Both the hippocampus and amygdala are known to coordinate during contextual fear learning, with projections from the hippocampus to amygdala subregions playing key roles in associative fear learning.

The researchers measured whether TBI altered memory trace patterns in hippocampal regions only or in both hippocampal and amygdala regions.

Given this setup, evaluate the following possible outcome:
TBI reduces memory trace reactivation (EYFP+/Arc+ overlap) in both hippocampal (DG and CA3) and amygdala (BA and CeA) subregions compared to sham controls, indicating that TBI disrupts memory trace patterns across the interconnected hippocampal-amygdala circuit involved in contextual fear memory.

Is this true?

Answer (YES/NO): NO